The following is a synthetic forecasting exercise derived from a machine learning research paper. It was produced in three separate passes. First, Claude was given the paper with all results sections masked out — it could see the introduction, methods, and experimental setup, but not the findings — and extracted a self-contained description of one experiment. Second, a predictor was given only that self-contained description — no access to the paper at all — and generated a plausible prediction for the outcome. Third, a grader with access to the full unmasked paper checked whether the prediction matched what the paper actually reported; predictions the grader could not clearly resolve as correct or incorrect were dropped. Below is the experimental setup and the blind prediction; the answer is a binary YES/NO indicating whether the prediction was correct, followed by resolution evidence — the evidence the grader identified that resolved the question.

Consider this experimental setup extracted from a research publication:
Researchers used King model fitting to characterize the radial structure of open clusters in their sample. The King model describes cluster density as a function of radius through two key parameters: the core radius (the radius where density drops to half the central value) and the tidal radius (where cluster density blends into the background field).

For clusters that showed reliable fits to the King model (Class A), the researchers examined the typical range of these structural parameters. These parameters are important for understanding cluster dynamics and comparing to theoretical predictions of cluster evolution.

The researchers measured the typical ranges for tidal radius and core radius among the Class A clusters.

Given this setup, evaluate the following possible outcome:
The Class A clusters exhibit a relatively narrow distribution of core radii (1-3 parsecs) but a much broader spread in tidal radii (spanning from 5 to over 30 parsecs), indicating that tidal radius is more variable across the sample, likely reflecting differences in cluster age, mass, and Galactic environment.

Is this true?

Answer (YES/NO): NO